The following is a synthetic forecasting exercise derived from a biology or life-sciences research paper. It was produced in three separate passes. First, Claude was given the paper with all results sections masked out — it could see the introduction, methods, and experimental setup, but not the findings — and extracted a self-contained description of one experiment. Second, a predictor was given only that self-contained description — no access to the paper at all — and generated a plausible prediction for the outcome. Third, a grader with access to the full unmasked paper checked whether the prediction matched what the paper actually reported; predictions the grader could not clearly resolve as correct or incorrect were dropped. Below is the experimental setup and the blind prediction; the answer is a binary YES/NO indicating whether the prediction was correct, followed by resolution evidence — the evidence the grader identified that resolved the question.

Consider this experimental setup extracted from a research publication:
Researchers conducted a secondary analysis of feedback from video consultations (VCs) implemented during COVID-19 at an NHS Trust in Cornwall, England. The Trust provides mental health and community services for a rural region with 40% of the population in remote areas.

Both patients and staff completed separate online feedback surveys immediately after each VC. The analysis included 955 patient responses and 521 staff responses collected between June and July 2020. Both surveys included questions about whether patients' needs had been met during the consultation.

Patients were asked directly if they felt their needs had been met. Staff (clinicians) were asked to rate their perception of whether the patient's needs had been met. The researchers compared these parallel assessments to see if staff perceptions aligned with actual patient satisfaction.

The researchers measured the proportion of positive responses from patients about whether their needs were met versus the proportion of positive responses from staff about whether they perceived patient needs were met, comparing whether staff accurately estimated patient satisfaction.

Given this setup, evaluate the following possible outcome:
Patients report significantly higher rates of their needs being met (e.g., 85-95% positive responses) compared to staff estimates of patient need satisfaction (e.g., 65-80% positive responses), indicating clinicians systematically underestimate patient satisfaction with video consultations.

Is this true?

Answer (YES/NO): NO